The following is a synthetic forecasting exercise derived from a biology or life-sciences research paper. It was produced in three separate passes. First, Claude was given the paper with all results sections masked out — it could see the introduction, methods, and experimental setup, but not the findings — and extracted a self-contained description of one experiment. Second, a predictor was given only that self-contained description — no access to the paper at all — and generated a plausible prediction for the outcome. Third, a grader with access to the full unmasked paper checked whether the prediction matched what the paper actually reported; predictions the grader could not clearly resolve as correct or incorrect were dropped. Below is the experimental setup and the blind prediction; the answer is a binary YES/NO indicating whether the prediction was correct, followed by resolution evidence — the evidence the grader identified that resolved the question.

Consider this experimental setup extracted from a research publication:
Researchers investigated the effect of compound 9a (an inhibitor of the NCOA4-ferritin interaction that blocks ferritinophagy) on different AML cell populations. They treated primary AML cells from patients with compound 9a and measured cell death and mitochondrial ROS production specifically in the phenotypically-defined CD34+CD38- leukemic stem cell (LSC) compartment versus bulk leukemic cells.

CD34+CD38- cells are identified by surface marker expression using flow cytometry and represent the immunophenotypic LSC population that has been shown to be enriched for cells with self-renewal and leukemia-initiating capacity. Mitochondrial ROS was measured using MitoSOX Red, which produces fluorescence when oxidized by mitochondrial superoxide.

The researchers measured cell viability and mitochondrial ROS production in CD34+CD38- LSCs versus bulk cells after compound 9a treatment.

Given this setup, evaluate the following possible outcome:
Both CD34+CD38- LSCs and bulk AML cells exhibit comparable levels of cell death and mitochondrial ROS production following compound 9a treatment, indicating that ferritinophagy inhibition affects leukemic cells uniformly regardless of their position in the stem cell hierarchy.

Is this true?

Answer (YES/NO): NO